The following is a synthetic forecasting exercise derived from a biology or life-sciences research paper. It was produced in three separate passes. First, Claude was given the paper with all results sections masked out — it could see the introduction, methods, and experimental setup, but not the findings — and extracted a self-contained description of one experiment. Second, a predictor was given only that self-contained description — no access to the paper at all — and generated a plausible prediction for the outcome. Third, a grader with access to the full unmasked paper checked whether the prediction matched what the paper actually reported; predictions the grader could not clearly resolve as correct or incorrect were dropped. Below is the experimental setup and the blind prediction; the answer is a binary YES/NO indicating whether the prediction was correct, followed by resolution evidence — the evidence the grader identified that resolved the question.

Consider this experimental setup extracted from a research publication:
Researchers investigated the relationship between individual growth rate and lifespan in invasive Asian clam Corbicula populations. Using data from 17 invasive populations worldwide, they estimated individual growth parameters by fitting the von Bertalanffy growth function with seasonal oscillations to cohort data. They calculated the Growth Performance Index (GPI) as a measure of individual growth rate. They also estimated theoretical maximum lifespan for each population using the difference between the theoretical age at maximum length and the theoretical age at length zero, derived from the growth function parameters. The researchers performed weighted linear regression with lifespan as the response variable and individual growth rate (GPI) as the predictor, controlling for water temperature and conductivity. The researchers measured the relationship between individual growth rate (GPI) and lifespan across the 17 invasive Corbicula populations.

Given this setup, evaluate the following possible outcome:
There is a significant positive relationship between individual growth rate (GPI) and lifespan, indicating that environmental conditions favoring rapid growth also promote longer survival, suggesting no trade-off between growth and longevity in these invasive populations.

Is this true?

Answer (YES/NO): NO